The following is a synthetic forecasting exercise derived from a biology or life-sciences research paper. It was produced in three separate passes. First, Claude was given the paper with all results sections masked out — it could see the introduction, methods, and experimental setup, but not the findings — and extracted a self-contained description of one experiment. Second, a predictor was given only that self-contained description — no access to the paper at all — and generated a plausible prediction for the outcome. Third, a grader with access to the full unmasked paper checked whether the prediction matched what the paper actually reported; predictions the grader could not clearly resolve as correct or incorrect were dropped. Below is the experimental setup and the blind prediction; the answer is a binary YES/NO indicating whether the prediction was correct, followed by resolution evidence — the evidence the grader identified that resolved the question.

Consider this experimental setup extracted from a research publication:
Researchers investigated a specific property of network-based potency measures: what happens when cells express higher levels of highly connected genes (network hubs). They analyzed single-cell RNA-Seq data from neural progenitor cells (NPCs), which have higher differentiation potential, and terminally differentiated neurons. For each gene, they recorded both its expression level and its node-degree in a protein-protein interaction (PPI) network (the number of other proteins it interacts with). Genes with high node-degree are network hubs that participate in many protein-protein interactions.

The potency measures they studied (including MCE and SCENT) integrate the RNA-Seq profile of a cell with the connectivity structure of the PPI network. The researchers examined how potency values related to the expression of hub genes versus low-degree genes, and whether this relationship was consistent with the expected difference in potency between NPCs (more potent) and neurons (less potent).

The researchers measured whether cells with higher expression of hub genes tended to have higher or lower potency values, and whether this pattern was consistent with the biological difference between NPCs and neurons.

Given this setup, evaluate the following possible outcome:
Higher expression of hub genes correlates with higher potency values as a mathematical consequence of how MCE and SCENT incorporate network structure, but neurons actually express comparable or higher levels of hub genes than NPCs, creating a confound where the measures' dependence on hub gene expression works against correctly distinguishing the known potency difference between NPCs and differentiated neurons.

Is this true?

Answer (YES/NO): NO